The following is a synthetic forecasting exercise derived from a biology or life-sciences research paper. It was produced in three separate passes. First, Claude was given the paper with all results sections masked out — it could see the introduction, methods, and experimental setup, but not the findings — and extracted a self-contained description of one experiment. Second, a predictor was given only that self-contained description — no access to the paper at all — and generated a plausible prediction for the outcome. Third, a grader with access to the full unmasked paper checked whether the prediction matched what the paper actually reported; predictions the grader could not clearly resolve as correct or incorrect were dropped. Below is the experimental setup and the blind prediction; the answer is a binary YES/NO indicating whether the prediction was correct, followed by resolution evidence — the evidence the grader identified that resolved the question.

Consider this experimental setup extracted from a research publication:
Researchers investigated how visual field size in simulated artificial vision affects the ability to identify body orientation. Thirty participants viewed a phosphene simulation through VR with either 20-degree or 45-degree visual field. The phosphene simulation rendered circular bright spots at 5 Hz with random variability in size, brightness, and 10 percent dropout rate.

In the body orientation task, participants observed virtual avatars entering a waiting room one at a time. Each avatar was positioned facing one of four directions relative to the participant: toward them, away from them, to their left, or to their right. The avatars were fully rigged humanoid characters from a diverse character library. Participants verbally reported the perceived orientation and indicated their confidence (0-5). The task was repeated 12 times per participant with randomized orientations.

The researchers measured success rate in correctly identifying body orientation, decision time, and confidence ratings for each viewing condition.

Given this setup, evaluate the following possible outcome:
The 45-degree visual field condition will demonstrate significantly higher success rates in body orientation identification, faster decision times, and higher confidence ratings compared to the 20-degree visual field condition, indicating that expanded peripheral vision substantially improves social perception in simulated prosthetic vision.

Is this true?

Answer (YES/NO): NO